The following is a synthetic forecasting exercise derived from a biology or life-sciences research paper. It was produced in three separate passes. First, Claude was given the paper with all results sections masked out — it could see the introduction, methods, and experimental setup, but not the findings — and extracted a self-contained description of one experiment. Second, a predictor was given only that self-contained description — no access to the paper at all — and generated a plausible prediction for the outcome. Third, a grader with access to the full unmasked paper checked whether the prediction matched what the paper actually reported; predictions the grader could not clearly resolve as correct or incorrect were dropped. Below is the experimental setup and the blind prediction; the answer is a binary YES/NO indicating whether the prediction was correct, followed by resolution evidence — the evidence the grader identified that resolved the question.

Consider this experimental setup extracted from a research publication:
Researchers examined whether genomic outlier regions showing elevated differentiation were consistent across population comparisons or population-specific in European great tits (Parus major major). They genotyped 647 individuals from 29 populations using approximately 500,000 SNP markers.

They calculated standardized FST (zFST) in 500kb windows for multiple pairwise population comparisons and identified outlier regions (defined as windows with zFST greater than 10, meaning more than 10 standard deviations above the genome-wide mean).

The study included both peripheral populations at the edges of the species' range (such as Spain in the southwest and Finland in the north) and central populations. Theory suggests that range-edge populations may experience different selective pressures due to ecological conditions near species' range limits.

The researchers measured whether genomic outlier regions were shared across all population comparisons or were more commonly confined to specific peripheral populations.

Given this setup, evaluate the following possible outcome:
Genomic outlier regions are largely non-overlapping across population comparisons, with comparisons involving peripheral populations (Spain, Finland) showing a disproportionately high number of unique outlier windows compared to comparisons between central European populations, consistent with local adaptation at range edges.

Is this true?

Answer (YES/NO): YES